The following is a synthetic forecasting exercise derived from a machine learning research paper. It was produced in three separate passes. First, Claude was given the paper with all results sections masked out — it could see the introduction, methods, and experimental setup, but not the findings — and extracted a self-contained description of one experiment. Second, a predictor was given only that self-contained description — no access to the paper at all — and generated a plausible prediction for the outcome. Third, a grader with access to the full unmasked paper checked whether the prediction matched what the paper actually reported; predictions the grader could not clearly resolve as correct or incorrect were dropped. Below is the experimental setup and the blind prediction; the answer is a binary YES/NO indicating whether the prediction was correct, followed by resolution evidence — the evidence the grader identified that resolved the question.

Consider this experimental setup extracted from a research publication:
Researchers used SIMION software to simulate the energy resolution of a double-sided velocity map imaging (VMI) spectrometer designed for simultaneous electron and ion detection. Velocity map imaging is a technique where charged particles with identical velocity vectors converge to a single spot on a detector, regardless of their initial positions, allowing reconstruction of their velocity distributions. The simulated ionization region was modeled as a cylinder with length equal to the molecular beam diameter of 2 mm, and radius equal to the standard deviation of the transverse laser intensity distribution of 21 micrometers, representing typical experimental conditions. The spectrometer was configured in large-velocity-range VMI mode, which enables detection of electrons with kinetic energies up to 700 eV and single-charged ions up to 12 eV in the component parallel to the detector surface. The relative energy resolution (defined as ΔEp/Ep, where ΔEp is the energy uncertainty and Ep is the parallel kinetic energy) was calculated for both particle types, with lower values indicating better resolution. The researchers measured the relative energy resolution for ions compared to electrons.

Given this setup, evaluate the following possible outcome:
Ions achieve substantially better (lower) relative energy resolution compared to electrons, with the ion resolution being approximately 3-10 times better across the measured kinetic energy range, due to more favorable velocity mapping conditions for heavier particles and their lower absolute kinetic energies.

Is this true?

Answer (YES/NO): NO